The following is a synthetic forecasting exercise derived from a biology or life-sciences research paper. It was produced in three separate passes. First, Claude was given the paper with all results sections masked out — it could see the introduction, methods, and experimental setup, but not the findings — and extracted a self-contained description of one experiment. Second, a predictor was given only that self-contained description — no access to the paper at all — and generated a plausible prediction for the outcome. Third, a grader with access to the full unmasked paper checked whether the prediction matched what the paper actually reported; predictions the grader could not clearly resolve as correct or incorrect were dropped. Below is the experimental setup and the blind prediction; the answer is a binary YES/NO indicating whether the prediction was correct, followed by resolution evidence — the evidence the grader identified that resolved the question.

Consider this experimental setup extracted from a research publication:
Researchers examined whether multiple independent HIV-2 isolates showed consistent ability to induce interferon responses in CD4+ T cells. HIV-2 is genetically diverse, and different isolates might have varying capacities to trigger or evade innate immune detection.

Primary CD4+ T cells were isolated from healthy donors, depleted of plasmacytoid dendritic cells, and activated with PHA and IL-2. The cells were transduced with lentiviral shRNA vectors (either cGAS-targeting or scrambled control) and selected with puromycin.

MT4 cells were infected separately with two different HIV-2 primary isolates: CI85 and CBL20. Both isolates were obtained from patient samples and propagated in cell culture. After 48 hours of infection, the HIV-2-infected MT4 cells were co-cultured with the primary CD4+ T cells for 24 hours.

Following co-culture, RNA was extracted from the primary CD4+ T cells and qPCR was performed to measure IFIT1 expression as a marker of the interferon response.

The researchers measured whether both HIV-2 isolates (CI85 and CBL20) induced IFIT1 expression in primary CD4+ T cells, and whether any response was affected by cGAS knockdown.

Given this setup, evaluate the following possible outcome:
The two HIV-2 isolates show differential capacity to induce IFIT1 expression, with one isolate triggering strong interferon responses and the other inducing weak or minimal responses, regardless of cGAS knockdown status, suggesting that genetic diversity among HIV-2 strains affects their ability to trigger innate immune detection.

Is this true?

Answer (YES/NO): YES